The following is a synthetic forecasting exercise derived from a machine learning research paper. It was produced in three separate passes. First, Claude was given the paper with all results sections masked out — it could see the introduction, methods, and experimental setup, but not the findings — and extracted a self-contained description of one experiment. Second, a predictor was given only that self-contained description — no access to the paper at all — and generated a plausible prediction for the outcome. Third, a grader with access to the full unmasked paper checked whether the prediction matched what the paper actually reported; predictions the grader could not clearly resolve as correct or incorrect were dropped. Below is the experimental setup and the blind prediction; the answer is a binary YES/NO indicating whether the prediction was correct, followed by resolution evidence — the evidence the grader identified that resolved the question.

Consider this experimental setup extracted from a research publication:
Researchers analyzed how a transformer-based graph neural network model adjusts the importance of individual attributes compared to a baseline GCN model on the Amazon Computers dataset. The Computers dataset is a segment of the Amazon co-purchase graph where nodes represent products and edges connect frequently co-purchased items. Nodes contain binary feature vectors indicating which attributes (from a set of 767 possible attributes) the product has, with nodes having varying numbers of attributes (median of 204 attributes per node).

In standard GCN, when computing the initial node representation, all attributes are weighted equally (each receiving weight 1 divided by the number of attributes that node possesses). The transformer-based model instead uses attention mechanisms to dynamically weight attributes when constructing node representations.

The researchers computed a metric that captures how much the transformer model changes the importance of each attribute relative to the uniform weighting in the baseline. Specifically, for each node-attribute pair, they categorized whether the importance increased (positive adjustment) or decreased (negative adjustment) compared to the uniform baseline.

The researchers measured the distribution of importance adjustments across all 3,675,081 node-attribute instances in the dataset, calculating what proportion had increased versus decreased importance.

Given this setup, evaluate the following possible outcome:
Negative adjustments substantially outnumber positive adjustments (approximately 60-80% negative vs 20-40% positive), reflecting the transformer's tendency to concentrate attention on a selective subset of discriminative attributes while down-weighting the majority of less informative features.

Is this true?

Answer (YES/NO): YES